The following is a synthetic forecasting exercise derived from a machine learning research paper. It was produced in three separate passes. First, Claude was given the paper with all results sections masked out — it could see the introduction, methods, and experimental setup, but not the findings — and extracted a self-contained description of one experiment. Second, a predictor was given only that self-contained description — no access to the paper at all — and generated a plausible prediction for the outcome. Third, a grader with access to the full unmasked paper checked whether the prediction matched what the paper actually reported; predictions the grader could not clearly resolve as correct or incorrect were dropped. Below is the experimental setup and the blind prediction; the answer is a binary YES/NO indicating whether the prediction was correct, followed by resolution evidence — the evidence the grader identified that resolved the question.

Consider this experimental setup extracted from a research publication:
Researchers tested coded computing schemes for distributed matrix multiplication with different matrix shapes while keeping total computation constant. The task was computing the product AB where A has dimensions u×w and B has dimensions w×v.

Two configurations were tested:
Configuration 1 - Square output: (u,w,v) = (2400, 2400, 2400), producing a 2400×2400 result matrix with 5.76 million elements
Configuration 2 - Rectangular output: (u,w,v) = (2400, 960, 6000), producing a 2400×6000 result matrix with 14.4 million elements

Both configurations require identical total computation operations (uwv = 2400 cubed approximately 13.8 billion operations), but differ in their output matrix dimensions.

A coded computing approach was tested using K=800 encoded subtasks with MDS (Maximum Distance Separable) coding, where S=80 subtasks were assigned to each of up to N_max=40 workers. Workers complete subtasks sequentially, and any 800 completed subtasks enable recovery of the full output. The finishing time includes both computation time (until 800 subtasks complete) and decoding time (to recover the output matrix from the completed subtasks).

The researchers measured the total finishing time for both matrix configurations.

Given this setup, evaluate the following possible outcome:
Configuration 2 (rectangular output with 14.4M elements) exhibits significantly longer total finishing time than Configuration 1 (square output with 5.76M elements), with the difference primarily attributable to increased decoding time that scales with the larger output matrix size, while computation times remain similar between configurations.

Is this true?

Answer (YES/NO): YES